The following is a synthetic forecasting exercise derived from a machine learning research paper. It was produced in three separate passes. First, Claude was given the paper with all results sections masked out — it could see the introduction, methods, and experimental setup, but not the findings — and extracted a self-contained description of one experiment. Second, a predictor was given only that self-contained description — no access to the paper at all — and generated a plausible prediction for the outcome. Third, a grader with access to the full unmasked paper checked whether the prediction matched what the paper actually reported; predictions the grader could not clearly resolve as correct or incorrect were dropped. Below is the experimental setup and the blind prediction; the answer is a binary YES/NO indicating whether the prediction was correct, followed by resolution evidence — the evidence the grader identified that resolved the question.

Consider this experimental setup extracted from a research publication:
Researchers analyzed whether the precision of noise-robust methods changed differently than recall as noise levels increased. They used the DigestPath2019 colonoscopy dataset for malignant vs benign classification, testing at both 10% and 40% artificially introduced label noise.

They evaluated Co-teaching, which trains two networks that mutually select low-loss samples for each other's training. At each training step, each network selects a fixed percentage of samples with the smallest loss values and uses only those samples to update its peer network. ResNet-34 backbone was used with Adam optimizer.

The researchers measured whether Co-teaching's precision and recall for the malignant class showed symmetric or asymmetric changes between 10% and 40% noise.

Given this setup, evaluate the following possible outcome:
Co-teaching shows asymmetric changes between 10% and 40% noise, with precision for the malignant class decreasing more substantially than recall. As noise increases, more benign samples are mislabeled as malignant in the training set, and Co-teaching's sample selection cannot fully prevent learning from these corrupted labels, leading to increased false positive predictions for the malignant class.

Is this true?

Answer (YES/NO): YES